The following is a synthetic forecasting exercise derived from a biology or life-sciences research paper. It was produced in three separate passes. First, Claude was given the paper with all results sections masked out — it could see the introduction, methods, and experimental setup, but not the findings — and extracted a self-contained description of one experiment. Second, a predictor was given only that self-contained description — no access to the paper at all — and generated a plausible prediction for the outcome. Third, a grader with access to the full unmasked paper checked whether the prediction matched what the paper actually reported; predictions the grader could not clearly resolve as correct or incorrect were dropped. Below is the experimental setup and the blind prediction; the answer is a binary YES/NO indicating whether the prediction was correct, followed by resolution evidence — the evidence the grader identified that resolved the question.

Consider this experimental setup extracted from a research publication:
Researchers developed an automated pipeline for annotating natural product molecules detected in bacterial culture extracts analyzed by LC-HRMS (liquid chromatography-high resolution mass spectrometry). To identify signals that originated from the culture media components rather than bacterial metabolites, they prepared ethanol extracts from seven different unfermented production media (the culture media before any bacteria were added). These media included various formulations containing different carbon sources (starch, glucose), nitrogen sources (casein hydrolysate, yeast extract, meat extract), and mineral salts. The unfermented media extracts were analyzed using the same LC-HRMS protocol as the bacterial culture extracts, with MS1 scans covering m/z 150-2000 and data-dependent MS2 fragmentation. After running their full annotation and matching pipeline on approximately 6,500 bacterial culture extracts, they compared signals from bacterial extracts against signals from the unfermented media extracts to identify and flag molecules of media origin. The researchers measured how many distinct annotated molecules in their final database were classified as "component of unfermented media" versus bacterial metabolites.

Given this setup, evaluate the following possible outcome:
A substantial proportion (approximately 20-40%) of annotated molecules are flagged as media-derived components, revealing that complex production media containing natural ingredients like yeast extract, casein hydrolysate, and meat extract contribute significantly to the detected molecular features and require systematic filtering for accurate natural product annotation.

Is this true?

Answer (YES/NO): NO